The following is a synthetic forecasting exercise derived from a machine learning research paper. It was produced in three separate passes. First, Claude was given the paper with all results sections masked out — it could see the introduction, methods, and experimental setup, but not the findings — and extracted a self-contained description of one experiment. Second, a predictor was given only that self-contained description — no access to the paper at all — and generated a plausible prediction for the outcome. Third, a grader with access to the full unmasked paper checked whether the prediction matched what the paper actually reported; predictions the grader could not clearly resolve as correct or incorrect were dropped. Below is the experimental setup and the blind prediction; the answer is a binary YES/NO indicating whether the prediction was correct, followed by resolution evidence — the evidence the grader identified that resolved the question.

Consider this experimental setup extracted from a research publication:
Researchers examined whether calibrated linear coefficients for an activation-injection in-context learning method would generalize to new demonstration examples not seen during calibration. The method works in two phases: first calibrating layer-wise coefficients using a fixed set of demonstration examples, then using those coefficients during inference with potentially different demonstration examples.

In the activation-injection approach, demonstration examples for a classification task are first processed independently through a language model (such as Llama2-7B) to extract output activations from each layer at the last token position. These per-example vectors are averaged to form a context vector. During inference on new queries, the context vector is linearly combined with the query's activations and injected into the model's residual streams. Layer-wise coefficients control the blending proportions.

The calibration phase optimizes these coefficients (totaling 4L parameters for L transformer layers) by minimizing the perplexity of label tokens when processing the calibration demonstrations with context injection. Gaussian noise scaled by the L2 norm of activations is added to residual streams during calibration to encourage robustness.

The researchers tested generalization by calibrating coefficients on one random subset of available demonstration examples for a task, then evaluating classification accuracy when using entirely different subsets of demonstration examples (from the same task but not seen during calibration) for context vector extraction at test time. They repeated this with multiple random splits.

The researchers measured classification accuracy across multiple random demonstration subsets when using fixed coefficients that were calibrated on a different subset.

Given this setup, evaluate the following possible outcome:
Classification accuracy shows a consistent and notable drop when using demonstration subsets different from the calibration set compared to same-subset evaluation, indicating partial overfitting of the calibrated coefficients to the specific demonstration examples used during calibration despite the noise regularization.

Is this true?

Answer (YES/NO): NO